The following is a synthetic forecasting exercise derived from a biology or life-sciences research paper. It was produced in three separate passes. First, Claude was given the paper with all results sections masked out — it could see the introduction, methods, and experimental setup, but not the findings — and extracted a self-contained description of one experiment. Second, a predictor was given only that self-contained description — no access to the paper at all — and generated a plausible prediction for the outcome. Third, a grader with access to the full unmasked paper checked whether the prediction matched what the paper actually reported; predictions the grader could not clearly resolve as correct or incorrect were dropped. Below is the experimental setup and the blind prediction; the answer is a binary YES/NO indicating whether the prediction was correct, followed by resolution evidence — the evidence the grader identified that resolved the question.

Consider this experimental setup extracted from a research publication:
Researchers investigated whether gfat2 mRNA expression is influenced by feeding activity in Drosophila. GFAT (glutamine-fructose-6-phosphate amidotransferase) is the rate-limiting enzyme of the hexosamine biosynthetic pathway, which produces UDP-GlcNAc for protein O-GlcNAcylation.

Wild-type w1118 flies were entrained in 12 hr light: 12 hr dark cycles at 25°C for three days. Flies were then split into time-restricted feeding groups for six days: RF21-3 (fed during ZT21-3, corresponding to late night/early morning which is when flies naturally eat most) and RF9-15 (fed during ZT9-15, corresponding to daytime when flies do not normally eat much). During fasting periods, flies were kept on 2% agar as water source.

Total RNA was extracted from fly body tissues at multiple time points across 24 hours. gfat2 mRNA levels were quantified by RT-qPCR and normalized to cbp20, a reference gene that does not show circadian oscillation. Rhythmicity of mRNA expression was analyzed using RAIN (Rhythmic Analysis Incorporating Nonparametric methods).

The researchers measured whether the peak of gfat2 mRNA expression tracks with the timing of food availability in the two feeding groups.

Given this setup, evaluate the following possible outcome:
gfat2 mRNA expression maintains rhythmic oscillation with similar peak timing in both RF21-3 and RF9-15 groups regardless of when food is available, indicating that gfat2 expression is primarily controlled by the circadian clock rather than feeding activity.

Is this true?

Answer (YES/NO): NO